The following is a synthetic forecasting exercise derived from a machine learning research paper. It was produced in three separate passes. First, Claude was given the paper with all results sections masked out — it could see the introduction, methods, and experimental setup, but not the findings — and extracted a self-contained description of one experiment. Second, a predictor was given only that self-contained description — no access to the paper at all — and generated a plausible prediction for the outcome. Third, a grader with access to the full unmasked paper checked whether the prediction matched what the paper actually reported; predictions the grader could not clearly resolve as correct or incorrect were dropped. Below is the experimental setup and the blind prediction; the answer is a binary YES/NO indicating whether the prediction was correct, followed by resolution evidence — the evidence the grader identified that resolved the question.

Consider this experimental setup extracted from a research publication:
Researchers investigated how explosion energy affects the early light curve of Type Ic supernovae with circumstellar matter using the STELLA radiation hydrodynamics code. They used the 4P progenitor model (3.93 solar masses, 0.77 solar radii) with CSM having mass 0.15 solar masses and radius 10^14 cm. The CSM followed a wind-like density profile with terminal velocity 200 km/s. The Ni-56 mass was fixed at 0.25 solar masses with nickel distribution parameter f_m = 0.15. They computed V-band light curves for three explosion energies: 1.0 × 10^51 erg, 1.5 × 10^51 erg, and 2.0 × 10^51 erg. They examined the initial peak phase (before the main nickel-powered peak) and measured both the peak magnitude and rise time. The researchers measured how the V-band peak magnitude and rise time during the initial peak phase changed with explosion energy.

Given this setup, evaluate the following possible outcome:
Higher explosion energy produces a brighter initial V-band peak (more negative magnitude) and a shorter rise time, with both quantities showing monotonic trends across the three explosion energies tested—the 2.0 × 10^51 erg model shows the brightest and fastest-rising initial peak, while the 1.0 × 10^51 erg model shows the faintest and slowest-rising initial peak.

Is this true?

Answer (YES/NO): YES